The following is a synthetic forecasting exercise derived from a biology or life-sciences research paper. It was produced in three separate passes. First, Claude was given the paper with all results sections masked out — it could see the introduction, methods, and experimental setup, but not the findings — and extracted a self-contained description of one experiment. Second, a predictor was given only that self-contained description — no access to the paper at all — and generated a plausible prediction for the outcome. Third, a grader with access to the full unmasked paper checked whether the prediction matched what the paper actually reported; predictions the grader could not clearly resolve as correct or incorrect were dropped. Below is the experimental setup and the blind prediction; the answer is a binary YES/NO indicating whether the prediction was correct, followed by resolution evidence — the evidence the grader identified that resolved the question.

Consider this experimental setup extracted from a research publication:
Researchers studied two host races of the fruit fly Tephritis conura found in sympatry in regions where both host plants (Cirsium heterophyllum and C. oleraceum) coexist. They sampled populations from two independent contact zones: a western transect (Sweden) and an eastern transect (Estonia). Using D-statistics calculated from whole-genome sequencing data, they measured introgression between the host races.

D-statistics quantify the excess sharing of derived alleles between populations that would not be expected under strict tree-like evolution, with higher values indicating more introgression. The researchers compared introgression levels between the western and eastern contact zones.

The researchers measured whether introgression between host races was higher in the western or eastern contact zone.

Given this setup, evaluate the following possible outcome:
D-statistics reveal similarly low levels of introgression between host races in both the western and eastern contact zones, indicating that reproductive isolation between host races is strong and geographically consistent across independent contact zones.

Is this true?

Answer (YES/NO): NO